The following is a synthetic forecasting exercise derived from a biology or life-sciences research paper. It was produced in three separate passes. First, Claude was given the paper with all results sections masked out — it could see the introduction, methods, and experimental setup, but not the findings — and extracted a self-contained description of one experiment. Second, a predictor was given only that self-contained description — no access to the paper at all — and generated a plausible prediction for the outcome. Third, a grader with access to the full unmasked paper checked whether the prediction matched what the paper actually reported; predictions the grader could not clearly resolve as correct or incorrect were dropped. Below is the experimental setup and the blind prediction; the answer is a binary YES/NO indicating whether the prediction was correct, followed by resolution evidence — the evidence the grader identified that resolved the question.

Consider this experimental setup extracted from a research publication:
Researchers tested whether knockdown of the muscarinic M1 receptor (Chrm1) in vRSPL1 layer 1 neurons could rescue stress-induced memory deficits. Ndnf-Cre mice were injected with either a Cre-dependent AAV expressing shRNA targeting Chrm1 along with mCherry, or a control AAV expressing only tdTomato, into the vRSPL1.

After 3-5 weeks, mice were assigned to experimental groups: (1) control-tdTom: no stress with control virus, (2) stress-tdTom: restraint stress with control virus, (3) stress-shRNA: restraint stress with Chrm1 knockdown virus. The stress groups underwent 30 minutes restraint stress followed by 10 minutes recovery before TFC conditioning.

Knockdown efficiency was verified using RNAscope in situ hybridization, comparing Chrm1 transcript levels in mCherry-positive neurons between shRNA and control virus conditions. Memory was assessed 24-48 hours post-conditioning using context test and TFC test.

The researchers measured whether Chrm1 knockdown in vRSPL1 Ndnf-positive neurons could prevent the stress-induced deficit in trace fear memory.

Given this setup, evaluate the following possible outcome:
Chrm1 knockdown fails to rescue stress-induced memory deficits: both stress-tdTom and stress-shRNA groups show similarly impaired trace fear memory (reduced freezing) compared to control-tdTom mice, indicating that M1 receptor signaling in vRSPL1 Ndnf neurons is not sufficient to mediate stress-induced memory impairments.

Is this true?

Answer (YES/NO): NO